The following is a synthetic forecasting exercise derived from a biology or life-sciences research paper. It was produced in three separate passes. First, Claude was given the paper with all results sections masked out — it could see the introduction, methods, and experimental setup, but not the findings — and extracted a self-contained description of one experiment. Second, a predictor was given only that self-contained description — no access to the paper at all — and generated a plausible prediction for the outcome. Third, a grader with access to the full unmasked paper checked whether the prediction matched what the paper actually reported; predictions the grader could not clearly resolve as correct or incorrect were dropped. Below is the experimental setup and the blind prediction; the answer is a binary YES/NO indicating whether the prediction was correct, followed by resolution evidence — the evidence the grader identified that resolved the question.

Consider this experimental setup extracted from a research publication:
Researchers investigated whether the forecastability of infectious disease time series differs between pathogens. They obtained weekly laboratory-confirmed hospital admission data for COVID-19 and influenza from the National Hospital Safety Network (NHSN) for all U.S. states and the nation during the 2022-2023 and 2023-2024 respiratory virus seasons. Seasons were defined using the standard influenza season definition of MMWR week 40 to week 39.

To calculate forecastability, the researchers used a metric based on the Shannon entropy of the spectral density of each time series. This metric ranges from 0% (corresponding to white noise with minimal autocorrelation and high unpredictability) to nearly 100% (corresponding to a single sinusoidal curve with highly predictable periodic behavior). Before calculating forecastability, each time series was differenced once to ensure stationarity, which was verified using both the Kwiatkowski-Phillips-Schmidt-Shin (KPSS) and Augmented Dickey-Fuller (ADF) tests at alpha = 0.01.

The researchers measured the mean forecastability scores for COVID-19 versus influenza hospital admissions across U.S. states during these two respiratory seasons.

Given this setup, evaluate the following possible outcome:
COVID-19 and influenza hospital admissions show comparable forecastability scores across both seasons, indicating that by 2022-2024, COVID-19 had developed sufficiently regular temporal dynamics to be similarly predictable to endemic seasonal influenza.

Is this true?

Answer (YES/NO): YES